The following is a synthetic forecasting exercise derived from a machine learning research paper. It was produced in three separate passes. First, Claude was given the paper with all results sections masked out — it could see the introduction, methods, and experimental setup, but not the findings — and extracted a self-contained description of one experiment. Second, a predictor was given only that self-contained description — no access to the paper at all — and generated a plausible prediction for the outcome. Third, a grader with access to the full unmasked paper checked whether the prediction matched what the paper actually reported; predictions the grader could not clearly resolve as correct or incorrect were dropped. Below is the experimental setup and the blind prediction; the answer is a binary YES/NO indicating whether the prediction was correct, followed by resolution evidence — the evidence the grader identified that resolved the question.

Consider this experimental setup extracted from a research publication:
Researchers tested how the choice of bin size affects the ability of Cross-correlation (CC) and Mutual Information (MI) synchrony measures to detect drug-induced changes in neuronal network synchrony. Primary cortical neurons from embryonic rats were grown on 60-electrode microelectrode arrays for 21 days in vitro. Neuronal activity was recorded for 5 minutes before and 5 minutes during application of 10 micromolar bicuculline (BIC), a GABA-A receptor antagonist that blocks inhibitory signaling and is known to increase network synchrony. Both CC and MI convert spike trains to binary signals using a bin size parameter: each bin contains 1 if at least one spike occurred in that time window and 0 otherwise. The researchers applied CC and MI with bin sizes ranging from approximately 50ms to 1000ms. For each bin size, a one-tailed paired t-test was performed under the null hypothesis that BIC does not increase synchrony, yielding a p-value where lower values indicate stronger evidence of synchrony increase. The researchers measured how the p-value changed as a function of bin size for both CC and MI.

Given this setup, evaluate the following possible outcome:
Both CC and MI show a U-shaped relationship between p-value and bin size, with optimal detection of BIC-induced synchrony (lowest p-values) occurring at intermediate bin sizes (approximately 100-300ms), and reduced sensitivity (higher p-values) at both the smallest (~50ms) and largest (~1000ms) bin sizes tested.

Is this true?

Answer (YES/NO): NO